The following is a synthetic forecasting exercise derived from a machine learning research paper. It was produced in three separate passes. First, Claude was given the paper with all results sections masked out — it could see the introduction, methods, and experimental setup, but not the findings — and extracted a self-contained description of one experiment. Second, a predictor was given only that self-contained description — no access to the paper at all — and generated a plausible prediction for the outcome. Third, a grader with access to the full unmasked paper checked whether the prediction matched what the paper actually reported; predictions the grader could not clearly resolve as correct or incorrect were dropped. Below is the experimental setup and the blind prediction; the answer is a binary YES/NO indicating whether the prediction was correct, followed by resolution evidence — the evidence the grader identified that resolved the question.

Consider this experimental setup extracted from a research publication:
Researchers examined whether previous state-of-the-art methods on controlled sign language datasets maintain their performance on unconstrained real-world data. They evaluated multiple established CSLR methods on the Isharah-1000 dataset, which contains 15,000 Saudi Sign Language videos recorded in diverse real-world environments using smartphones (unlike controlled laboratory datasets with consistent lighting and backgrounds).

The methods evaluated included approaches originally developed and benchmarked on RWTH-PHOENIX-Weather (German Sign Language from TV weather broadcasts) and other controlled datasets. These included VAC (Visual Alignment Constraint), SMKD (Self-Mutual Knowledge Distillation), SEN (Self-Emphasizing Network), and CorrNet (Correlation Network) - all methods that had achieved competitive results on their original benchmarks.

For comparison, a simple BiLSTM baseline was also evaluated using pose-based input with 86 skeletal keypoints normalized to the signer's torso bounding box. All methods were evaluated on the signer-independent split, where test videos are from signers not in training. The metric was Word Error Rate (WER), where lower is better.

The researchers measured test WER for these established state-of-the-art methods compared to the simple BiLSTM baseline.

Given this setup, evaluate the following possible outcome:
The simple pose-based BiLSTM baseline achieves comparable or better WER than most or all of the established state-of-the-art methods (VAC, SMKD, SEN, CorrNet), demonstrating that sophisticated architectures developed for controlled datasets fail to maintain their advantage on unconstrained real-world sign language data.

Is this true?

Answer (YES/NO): YES